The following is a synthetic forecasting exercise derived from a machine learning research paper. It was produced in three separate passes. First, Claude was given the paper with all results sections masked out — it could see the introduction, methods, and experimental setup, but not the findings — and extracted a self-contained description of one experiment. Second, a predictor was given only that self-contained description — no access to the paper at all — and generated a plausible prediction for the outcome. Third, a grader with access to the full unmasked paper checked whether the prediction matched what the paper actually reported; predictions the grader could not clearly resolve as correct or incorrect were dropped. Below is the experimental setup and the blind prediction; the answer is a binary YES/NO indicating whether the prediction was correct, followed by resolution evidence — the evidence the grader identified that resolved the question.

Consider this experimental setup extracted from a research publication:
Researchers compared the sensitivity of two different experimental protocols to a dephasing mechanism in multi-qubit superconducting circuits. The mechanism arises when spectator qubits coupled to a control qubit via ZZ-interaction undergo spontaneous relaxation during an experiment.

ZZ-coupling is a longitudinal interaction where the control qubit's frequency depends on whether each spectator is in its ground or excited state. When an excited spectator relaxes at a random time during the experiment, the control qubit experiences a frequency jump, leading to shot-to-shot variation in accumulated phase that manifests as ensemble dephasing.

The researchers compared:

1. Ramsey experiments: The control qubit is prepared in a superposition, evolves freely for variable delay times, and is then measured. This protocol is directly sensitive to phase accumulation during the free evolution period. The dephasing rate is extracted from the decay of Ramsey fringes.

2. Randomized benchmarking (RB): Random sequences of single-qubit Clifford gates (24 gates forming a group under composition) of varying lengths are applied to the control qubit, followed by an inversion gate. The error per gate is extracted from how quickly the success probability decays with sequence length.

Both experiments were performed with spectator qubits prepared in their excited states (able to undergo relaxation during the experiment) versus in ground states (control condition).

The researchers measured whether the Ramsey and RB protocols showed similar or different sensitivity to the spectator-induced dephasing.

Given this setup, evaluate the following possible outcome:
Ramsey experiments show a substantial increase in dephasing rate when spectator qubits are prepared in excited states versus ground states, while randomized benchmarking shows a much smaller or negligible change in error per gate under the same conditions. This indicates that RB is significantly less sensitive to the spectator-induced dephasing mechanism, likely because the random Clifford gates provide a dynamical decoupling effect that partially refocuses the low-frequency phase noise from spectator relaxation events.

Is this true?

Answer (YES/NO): NO